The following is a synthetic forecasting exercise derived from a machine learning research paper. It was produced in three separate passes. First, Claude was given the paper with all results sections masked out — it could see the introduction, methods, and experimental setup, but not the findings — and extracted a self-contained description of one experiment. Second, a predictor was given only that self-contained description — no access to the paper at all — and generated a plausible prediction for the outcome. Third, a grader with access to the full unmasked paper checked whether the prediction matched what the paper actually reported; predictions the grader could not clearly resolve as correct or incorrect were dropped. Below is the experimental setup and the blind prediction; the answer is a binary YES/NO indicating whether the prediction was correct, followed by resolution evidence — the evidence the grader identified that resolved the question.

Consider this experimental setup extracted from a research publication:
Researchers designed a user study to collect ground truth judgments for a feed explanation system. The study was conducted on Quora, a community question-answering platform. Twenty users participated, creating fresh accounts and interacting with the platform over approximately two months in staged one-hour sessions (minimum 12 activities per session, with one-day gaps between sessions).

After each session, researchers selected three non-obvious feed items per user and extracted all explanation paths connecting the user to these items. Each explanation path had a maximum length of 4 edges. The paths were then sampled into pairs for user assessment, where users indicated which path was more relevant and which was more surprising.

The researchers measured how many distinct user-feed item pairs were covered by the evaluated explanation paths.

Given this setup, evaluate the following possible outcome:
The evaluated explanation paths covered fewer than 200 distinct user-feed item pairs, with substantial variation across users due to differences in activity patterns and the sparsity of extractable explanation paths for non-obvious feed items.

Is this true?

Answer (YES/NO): NO